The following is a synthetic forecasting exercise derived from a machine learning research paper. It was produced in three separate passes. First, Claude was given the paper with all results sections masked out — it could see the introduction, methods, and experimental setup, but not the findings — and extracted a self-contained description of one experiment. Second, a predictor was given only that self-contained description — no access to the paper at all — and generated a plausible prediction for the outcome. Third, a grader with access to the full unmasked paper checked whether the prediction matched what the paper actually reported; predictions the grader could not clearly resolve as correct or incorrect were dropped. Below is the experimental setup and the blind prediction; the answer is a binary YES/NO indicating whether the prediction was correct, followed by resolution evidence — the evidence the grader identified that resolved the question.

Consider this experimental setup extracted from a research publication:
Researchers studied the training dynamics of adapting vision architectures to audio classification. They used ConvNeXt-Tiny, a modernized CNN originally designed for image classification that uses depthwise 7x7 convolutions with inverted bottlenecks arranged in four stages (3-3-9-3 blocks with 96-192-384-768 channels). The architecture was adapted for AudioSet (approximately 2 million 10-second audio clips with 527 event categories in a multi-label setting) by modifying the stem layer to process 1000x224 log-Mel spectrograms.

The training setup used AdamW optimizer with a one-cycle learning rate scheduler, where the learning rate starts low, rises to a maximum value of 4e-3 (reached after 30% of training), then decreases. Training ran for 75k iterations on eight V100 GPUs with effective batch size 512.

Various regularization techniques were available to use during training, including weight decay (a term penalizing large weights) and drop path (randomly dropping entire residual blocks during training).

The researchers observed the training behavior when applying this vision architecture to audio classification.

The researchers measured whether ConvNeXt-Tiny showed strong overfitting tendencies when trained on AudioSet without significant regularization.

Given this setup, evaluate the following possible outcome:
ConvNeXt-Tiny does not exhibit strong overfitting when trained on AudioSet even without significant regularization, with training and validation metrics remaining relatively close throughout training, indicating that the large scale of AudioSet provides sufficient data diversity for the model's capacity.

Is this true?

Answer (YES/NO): NO